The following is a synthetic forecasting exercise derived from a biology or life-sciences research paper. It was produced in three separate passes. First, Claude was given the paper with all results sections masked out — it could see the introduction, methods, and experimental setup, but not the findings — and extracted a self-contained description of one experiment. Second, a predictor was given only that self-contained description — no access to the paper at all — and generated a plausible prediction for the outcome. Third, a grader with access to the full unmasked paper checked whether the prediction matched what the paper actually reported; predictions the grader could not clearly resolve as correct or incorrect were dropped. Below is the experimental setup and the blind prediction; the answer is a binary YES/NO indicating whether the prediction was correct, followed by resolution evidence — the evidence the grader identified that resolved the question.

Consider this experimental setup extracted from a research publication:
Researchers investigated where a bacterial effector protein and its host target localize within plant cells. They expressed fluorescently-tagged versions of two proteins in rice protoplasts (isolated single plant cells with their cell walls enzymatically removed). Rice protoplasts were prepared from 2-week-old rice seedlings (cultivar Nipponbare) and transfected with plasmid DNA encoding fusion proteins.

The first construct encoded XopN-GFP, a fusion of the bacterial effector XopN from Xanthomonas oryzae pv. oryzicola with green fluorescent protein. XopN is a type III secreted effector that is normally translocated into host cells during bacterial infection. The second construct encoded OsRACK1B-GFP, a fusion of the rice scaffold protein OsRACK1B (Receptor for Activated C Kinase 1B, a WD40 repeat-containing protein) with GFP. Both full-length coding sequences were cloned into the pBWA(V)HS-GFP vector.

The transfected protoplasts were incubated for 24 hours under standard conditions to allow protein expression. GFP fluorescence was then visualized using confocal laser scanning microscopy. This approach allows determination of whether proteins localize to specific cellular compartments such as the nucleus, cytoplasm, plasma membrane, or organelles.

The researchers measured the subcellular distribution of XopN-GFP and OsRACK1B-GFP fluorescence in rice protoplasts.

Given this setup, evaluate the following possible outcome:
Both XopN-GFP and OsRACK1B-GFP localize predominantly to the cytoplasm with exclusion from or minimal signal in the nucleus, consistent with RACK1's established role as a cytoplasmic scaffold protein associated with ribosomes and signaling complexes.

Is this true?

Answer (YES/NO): NO